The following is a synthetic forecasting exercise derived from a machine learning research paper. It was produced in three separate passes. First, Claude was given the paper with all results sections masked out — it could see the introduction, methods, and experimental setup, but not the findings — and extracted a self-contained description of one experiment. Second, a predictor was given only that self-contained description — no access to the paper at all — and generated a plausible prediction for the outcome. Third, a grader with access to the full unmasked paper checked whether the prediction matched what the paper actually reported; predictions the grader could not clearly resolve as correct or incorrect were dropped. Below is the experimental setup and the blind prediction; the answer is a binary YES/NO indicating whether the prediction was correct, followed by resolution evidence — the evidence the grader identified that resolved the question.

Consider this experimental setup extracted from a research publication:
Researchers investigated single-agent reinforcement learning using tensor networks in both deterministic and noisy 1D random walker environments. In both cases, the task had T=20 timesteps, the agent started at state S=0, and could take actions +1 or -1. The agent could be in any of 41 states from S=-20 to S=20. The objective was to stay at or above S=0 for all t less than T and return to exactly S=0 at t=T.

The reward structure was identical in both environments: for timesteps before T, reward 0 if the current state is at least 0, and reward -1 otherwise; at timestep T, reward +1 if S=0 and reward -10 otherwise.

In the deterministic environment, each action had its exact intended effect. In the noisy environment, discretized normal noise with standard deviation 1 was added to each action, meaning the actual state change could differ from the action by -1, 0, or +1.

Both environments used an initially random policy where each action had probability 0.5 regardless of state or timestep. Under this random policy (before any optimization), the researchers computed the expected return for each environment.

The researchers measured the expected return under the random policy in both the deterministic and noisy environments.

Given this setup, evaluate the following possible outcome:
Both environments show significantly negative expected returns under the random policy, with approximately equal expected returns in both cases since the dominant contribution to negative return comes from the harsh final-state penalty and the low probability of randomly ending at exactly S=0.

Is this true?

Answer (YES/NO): NO